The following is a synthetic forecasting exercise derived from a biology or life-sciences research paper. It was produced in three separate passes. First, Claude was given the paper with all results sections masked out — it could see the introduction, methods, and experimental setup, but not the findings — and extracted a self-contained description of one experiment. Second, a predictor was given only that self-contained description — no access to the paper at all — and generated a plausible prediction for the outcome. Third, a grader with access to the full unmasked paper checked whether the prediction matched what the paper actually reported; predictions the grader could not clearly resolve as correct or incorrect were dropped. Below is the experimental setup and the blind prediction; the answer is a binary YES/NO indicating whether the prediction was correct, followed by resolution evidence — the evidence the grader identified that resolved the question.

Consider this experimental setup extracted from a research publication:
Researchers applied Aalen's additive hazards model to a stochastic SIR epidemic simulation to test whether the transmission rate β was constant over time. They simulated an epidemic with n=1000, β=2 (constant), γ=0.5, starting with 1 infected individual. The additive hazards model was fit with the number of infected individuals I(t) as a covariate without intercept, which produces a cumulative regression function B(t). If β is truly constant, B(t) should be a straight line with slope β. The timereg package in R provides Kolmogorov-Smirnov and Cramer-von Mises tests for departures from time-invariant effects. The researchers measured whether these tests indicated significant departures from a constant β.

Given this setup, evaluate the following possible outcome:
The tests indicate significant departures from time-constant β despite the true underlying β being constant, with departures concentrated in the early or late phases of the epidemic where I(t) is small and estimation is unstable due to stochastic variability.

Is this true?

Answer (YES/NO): NO